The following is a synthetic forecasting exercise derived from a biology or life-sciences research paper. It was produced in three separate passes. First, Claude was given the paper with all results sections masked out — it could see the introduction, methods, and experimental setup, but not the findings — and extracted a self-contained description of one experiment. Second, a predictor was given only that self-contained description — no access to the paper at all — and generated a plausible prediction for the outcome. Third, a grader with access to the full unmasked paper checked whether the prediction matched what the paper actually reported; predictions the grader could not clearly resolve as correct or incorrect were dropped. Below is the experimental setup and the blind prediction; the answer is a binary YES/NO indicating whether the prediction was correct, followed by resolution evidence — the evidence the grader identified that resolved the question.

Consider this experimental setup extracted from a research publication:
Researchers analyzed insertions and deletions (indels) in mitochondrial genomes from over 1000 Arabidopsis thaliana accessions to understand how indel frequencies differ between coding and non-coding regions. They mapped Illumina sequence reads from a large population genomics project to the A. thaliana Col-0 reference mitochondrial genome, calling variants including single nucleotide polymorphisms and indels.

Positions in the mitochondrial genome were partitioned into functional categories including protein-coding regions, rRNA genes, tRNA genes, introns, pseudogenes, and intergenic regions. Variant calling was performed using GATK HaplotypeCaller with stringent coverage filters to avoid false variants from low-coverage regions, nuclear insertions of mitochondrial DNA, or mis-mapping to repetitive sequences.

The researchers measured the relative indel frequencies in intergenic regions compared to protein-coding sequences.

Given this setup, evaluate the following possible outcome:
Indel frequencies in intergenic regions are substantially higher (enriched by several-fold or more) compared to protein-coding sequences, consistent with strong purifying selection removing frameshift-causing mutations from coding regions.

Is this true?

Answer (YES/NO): YES